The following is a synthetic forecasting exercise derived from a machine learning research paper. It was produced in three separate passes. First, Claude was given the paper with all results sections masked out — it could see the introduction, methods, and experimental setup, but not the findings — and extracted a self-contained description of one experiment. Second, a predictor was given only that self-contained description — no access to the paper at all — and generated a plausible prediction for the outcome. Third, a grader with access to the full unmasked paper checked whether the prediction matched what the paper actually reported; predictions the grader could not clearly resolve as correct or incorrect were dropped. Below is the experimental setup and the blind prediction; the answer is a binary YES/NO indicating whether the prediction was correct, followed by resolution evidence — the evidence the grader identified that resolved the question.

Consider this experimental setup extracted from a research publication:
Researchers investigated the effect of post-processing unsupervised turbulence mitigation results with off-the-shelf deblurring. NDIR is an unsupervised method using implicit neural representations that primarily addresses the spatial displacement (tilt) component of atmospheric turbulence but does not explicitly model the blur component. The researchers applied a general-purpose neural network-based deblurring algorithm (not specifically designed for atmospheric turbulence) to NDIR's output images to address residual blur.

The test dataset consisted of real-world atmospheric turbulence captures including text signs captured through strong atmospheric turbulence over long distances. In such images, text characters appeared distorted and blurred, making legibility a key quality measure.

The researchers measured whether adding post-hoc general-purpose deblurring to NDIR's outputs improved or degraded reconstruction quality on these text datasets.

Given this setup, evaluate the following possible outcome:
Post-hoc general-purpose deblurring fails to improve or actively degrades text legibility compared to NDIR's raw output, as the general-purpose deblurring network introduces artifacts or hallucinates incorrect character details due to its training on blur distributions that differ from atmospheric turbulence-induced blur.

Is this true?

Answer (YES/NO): YES